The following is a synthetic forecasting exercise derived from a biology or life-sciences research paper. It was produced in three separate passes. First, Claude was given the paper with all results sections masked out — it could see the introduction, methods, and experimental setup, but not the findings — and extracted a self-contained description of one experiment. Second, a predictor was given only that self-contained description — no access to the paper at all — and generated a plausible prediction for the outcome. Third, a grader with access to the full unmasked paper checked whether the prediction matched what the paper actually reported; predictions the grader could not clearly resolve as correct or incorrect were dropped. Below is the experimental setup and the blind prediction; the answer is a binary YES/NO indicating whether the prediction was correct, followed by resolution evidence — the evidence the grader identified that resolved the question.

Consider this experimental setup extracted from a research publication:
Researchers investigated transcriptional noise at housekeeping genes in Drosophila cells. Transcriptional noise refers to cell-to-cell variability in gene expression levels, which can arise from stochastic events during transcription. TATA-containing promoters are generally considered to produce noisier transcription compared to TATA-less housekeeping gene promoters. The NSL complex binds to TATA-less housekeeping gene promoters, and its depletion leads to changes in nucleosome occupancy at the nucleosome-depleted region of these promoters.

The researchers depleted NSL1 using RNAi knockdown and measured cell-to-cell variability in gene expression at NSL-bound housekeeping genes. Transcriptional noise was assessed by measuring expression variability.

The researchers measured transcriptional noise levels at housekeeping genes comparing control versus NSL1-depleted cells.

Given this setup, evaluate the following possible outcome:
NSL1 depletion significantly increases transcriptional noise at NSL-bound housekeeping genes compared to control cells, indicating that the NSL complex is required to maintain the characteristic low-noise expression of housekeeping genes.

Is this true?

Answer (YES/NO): YES